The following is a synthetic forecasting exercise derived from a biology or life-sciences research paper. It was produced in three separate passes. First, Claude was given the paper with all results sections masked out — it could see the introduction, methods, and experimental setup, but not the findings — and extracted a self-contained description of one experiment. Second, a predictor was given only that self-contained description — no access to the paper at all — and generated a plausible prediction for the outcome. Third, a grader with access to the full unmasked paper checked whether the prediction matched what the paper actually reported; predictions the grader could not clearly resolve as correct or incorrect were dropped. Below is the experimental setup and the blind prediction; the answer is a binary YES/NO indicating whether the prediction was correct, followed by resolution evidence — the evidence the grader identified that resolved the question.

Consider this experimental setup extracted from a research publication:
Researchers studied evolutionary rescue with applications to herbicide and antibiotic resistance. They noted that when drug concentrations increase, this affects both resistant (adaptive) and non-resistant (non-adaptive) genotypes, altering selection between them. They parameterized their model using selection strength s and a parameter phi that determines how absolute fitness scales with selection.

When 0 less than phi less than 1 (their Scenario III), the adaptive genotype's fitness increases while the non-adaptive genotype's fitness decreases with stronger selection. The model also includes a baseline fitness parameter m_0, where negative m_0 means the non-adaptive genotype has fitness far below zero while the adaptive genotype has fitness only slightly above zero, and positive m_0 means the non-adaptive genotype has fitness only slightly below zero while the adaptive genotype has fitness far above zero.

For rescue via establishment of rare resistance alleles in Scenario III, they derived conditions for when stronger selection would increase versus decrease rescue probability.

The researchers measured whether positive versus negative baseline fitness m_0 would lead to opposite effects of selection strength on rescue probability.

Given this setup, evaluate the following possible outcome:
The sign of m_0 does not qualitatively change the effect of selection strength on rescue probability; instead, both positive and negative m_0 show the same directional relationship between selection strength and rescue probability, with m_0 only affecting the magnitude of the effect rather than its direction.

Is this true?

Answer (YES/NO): NO